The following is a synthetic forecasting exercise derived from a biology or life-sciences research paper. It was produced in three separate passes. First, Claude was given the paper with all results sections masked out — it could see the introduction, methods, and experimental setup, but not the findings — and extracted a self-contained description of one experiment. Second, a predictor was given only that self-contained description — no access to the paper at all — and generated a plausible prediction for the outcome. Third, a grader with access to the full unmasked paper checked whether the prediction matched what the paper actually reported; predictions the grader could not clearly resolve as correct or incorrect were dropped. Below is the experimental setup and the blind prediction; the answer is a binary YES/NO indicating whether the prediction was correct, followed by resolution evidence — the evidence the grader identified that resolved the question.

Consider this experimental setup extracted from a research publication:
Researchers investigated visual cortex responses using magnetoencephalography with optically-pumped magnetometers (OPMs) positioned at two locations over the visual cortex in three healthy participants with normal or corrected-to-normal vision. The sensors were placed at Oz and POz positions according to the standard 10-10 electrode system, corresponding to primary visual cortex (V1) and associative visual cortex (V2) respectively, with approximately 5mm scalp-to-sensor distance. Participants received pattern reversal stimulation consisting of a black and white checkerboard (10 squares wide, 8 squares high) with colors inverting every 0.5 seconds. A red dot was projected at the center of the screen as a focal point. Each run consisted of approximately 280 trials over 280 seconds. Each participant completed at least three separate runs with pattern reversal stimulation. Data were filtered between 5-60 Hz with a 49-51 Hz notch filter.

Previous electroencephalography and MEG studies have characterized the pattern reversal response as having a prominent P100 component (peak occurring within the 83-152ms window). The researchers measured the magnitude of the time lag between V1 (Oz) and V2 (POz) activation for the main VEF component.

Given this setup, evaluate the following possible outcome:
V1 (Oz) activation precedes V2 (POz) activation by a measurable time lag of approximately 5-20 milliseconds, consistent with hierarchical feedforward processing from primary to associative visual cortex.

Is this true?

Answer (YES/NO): NO